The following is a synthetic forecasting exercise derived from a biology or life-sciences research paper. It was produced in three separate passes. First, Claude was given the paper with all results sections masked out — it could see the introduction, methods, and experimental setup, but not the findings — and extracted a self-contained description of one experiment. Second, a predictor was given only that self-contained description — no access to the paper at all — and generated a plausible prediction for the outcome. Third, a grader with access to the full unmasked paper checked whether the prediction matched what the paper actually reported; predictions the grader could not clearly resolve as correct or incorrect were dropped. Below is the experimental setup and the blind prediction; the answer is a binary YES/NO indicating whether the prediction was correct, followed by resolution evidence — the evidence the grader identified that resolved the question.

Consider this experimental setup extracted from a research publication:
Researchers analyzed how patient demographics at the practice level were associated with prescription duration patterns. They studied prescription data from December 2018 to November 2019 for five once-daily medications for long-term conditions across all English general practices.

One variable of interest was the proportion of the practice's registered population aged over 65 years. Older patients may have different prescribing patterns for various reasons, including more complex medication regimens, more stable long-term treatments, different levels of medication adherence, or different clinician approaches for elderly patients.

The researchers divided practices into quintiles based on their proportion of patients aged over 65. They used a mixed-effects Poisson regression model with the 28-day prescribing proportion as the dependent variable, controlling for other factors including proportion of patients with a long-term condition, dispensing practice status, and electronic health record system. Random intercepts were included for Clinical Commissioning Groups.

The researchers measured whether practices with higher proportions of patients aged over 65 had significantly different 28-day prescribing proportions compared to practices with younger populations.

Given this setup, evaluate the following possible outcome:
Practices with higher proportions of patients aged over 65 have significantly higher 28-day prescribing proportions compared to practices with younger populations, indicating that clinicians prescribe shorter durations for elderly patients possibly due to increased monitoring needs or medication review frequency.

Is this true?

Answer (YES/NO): NO